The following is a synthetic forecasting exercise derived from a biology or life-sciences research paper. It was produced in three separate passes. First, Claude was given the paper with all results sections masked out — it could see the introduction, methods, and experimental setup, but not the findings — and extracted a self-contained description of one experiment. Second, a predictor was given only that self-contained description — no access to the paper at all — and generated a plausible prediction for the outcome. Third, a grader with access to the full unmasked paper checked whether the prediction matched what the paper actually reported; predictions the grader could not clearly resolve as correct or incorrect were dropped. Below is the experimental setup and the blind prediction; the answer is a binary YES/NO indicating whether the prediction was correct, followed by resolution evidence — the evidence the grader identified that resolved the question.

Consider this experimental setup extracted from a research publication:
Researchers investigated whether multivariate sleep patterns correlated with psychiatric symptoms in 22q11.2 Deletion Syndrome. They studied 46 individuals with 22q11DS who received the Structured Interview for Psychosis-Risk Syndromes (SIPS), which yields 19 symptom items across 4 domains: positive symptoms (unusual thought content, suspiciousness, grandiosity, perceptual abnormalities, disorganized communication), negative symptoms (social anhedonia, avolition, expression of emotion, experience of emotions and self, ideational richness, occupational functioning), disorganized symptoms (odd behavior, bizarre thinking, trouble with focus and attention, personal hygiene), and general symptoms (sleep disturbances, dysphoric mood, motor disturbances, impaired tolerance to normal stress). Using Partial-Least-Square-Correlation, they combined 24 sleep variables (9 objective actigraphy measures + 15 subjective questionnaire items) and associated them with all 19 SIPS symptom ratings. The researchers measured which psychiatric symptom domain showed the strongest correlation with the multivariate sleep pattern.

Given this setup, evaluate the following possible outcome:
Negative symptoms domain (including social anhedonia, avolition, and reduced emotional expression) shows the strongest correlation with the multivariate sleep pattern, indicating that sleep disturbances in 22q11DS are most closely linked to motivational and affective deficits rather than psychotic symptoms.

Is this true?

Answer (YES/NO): NO